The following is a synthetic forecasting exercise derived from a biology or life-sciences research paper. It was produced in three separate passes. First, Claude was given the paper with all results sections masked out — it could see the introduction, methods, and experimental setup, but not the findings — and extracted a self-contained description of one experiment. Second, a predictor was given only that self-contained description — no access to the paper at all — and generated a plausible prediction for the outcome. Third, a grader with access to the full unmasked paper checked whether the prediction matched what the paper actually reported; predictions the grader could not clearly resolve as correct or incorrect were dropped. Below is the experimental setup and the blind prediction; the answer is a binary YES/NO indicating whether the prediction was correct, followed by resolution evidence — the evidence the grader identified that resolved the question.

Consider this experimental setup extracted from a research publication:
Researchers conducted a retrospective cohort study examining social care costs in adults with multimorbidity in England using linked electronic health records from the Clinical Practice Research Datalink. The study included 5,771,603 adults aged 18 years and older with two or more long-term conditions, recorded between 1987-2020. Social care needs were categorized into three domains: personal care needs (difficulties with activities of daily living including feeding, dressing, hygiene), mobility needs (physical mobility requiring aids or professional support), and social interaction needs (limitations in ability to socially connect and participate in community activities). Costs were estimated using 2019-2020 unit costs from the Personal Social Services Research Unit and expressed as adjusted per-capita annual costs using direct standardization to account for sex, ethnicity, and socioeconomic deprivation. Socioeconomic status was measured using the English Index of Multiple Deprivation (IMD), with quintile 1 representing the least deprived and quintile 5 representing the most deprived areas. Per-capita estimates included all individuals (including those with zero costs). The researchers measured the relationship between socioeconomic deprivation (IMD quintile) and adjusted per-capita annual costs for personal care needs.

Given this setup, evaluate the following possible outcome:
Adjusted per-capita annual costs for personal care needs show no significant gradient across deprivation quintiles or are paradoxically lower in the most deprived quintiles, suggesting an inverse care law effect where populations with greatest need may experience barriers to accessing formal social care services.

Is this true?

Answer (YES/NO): YES